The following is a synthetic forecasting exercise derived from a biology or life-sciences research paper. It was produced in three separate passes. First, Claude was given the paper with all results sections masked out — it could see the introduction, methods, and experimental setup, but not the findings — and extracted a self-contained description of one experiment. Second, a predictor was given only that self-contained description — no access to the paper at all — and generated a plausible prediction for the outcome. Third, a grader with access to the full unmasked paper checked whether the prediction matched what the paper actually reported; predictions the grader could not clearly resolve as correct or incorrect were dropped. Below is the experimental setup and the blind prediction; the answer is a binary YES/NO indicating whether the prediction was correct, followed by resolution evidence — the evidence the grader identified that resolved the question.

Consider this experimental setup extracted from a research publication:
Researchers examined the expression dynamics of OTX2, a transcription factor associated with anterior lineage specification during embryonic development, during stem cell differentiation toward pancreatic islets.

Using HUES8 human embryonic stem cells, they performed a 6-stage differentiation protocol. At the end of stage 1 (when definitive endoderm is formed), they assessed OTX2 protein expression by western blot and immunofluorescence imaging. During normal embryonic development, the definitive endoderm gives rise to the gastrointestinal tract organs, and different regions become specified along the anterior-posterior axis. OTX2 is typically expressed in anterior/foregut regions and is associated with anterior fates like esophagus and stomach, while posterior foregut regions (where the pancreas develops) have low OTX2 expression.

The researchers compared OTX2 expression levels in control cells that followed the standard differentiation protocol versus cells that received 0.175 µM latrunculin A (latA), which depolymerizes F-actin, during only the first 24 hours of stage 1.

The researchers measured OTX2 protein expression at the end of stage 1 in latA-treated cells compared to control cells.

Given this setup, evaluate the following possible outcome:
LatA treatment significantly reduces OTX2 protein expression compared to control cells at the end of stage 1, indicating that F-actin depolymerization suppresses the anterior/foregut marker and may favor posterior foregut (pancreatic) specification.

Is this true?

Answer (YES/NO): YES